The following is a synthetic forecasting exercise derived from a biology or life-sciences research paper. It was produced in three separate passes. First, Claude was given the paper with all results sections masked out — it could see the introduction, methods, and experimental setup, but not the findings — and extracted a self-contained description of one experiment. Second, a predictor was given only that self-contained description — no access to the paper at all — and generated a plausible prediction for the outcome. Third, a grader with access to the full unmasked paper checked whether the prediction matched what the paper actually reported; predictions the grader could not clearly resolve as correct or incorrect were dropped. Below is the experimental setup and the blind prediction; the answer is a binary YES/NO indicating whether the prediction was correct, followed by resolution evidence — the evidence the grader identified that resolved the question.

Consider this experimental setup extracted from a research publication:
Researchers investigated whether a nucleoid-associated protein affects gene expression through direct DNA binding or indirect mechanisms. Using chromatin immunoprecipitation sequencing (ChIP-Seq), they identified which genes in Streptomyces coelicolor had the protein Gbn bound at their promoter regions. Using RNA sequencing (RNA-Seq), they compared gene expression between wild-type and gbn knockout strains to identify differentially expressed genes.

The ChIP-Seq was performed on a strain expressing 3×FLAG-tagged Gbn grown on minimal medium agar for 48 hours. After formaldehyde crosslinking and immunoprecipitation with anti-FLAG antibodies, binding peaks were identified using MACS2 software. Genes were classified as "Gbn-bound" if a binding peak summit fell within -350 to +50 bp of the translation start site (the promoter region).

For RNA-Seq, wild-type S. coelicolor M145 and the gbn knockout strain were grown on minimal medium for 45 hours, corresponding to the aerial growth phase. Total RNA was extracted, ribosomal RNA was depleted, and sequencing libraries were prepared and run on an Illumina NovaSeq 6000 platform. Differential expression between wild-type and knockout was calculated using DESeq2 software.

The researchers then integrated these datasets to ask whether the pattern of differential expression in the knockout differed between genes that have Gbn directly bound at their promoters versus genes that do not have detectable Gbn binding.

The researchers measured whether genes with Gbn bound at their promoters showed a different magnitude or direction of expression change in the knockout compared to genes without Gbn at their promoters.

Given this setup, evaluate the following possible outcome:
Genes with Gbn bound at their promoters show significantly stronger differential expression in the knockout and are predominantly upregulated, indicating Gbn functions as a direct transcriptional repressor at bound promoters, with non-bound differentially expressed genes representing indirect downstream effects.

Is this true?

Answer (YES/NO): NO